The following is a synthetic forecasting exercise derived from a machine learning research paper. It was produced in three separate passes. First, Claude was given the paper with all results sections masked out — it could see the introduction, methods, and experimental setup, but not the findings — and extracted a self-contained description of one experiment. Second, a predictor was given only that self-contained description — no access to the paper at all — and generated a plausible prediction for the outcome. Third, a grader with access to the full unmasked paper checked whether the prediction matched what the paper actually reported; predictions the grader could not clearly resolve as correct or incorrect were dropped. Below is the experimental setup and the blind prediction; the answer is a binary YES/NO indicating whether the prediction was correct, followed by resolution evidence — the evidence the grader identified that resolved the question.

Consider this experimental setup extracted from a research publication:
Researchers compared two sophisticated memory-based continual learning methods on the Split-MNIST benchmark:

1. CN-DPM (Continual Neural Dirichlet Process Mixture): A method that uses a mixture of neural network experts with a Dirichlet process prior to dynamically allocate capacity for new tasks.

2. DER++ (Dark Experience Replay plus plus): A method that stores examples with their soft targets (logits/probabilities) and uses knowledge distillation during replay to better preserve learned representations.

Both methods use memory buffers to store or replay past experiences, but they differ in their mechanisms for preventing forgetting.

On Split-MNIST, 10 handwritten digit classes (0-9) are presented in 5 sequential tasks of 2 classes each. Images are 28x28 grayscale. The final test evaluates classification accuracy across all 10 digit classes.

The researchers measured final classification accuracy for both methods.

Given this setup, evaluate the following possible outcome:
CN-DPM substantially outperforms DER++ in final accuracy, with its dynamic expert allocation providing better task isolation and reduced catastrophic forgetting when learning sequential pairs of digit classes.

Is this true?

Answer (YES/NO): NO